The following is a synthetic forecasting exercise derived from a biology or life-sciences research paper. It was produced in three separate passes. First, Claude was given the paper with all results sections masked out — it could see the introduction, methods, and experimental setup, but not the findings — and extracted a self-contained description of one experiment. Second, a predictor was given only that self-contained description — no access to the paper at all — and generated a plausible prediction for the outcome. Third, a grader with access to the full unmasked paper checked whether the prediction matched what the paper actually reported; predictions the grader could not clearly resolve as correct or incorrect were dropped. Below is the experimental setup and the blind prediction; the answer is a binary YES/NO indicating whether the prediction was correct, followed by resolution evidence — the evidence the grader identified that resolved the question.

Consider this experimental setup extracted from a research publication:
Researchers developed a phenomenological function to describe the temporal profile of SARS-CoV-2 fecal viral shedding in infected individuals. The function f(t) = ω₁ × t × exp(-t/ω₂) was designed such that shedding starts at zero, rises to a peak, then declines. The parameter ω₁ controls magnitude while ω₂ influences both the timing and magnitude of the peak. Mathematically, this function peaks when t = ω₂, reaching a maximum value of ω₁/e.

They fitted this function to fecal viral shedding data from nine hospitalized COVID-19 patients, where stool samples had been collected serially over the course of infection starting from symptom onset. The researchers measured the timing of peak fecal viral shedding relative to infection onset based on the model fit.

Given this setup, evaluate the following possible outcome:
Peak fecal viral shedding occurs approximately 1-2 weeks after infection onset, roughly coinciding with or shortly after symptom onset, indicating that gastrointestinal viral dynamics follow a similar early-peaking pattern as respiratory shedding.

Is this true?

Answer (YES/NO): NO